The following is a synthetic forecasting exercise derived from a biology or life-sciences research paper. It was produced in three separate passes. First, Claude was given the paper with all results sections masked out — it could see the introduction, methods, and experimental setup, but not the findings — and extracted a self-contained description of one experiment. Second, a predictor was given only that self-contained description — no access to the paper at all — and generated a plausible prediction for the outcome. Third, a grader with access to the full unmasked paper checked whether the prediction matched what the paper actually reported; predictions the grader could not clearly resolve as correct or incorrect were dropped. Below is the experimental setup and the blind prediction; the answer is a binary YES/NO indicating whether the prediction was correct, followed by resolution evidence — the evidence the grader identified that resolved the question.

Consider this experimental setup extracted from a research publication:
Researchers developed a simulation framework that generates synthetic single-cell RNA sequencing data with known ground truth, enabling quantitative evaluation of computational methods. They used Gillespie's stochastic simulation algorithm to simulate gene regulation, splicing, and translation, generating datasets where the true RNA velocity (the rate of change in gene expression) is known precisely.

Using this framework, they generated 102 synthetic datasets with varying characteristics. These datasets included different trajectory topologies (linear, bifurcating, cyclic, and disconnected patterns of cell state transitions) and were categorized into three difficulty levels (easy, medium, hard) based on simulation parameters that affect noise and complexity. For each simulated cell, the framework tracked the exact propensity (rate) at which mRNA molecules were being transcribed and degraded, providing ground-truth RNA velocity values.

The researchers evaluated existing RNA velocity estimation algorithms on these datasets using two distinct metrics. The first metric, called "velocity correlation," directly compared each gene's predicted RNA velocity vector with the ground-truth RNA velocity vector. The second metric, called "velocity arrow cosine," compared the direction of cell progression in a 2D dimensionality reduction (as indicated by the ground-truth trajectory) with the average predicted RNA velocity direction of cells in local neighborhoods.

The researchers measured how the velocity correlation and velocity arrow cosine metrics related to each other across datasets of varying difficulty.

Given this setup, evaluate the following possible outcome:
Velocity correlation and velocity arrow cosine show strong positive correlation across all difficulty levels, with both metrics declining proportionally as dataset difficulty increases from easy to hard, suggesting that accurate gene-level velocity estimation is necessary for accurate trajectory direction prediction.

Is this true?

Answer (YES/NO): NO